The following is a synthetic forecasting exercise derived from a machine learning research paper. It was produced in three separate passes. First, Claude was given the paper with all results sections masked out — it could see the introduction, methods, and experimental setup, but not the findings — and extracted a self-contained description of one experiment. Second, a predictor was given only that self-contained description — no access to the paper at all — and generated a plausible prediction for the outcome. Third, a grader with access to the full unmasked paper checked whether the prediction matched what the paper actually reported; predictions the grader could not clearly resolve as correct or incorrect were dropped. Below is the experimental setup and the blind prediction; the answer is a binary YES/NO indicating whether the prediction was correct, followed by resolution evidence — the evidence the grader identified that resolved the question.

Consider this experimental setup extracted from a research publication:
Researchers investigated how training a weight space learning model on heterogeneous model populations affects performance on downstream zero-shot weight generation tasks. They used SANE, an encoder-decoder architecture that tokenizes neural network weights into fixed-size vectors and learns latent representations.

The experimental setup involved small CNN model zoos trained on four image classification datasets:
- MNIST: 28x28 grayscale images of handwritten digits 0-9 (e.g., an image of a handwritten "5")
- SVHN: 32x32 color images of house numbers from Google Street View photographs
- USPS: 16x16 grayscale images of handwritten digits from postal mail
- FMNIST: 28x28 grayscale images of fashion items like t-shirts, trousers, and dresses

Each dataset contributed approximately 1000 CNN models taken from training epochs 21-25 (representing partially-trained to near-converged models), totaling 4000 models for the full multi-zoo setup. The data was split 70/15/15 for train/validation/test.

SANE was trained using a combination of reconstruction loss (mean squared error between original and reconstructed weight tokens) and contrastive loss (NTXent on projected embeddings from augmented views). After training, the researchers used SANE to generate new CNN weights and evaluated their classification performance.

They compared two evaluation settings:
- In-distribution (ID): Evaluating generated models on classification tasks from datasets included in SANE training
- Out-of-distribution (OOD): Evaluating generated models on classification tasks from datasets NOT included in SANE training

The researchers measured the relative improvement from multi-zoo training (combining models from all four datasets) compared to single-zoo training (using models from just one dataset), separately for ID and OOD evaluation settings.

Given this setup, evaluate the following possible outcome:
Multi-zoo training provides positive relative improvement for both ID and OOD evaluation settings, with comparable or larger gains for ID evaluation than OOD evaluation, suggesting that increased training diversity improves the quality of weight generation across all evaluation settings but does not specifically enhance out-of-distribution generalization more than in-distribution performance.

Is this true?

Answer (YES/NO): YES